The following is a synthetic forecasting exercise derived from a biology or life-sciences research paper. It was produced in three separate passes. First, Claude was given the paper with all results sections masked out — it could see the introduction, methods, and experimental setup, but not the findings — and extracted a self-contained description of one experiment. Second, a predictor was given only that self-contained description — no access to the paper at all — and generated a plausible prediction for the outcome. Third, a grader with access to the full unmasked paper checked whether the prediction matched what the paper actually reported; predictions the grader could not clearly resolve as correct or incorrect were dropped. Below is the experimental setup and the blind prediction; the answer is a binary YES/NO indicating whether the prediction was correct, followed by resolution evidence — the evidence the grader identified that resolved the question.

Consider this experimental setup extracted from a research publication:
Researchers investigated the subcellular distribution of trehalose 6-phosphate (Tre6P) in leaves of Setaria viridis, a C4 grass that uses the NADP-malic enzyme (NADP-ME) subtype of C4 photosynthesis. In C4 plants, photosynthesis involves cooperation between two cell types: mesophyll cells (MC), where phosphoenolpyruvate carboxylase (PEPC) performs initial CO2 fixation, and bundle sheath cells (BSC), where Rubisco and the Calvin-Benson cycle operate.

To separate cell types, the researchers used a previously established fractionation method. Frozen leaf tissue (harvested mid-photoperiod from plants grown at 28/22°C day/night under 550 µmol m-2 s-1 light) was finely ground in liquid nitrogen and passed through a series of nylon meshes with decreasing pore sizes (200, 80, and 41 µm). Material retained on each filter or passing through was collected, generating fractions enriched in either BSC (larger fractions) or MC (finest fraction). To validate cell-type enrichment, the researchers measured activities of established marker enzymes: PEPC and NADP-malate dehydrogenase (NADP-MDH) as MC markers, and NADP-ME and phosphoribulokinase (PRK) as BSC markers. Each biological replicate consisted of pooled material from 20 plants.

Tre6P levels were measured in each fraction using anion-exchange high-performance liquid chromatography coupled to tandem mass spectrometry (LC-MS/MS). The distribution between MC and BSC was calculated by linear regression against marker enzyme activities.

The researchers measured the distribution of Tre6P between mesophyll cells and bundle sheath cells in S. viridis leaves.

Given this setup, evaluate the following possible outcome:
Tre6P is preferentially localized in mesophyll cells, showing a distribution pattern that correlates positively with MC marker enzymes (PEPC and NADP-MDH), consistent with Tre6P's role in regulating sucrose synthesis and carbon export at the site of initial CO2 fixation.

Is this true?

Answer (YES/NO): NO